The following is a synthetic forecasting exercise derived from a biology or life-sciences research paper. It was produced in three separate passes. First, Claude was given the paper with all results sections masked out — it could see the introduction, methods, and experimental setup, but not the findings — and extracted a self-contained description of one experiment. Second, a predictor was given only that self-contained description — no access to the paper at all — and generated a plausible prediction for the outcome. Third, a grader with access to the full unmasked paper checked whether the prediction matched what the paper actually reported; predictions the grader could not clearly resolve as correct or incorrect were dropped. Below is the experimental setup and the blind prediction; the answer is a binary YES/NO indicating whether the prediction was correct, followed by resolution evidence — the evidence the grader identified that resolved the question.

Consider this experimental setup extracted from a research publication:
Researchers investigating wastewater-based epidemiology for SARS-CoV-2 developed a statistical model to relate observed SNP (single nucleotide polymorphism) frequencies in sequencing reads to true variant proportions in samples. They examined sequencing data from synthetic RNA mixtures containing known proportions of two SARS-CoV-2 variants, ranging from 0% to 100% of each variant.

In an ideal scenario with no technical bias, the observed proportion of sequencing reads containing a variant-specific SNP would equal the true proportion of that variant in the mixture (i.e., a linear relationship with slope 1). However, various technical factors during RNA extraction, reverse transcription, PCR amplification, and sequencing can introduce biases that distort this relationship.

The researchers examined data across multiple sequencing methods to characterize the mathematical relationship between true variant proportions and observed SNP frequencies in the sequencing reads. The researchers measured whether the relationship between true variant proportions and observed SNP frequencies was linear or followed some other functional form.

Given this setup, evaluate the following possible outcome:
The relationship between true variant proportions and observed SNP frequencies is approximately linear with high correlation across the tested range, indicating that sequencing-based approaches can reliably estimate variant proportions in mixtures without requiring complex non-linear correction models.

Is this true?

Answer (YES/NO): NO